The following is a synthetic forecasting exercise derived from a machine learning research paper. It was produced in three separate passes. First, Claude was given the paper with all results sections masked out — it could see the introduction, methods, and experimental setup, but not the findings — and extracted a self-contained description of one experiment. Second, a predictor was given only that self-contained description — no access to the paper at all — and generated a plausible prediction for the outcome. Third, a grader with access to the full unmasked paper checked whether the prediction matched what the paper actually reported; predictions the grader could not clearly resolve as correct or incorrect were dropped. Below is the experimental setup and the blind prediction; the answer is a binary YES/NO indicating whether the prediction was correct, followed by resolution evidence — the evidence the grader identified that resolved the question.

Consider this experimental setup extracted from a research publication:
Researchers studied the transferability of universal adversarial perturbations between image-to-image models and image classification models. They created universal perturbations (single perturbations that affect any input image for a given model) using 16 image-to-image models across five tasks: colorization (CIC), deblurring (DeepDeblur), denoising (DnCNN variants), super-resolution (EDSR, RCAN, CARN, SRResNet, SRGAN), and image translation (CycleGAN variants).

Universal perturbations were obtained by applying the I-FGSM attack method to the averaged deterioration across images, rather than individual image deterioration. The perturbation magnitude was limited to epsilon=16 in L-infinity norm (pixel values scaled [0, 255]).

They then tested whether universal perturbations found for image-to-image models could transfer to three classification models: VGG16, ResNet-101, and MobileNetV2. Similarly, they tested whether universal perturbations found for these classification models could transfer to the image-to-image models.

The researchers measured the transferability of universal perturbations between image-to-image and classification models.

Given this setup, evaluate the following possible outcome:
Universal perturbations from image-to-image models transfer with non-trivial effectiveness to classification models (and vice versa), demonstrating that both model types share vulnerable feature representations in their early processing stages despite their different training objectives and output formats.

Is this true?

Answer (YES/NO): NO